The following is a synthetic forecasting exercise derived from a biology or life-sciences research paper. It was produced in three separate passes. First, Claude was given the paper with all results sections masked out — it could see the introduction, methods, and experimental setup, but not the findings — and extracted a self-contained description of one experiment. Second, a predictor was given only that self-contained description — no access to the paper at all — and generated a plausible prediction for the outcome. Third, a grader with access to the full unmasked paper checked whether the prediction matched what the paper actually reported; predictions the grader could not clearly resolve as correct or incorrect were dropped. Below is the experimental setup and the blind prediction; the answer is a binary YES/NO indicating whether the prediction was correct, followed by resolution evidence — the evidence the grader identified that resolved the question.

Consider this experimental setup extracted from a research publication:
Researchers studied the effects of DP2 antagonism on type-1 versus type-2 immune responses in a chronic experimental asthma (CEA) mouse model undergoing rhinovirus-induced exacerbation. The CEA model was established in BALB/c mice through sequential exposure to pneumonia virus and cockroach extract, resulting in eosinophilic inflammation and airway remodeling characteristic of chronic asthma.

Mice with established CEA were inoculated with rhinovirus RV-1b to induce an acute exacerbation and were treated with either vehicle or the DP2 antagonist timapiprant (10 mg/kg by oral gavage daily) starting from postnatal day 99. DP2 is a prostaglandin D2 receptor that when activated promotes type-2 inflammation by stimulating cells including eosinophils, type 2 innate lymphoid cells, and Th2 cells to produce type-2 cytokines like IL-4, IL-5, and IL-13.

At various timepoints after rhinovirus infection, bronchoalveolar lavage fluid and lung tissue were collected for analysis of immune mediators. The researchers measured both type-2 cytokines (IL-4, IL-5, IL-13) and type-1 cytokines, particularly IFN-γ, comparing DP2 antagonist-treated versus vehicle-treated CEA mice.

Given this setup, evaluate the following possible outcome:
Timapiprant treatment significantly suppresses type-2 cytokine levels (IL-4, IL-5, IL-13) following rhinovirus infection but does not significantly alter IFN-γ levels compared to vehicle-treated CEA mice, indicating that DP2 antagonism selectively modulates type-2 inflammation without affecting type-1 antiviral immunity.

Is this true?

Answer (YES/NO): NO